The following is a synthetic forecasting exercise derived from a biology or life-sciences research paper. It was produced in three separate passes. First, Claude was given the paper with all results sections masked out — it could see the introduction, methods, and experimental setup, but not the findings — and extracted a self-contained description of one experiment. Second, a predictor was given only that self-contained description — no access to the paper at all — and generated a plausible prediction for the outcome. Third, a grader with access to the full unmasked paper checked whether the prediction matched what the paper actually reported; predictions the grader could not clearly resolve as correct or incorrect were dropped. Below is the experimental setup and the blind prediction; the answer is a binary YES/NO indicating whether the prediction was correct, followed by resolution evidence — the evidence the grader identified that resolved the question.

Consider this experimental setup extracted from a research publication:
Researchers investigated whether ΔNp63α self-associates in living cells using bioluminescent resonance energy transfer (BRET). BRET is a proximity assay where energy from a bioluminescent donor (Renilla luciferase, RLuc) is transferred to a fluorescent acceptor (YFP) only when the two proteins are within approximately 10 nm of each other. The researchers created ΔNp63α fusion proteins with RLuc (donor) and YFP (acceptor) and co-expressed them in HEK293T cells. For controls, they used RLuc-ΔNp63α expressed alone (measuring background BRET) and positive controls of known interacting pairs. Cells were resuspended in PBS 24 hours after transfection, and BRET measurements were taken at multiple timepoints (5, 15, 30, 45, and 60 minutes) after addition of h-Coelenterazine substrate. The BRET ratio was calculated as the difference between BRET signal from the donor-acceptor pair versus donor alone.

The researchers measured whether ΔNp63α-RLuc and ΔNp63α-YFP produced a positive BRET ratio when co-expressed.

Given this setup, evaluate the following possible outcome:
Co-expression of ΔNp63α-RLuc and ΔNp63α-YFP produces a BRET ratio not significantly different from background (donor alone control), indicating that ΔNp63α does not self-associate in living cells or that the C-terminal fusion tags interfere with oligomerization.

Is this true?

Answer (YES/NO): NO